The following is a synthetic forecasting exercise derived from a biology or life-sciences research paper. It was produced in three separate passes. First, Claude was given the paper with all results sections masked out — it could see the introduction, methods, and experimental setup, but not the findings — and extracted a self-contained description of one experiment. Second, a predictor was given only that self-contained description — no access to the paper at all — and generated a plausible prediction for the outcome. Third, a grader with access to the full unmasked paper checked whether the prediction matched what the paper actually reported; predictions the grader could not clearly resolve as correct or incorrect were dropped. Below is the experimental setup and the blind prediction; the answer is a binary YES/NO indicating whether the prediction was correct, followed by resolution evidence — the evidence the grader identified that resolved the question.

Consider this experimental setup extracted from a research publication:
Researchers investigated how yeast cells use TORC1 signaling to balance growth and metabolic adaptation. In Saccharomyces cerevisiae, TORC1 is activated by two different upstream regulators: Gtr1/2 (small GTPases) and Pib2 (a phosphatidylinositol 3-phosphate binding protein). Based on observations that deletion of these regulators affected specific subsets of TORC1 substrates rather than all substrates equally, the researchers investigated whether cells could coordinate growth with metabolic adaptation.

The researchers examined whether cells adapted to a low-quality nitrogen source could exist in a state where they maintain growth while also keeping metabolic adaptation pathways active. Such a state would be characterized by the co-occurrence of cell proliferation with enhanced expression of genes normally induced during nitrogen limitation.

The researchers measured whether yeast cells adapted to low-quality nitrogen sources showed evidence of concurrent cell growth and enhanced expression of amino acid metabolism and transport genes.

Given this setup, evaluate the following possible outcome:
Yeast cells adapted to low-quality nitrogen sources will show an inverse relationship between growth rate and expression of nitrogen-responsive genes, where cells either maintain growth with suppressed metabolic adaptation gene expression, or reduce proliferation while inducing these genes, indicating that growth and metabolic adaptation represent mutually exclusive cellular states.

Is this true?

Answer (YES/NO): NO